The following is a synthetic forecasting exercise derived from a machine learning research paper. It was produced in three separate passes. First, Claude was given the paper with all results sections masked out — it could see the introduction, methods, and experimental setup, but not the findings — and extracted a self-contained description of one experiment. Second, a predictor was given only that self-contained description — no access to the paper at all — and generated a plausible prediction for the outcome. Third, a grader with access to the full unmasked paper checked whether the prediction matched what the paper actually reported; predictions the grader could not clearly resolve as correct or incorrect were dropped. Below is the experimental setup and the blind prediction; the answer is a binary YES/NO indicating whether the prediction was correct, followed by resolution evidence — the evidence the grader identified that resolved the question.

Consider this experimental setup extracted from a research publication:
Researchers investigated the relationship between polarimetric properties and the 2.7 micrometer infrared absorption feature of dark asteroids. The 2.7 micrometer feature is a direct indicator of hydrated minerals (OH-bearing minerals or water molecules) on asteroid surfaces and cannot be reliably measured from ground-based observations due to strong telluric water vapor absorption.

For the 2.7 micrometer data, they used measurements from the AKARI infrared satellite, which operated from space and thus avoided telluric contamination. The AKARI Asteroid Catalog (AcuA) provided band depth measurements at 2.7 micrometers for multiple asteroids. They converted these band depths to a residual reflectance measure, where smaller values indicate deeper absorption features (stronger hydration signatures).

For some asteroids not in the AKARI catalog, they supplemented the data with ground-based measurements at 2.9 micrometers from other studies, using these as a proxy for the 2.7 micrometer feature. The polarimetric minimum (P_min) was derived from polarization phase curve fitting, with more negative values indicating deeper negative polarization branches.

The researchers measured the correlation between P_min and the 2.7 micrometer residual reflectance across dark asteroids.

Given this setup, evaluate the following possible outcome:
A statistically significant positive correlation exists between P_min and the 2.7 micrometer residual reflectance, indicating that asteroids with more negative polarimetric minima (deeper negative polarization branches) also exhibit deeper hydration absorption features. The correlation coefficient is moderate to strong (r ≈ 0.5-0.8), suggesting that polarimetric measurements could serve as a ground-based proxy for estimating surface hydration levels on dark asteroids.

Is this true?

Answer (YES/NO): NO